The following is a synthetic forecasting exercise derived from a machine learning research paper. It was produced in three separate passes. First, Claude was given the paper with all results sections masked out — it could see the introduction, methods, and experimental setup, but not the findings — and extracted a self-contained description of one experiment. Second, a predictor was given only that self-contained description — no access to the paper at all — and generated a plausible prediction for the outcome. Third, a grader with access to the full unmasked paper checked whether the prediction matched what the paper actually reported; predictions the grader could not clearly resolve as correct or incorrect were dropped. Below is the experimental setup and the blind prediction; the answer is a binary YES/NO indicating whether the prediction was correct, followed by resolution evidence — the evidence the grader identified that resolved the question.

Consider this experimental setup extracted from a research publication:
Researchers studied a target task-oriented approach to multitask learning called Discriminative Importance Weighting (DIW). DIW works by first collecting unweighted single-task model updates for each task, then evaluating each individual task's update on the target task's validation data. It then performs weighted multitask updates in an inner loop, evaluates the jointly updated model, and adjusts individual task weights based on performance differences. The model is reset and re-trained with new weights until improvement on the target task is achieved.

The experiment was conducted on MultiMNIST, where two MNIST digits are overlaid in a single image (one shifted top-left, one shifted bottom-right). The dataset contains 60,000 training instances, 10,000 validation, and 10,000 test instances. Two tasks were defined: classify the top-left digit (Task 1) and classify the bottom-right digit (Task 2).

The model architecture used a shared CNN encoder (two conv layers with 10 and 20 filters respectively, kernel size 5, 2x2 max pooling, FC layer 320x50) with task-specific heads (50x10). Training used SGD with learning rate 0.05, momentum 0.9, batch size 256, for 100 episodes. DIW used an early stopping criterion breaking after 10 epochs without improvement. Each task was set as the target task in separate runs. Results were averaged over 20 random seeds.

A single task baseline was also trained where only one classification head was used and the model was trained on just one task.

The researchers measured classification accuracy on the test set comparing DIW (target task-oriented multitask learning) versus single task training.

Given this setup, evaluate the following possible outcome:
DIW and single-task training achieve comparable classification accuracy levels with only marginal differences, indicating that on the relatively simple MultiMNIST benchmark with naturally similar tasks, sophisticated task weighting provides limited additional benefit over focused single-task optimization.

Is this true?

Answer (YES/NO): NO